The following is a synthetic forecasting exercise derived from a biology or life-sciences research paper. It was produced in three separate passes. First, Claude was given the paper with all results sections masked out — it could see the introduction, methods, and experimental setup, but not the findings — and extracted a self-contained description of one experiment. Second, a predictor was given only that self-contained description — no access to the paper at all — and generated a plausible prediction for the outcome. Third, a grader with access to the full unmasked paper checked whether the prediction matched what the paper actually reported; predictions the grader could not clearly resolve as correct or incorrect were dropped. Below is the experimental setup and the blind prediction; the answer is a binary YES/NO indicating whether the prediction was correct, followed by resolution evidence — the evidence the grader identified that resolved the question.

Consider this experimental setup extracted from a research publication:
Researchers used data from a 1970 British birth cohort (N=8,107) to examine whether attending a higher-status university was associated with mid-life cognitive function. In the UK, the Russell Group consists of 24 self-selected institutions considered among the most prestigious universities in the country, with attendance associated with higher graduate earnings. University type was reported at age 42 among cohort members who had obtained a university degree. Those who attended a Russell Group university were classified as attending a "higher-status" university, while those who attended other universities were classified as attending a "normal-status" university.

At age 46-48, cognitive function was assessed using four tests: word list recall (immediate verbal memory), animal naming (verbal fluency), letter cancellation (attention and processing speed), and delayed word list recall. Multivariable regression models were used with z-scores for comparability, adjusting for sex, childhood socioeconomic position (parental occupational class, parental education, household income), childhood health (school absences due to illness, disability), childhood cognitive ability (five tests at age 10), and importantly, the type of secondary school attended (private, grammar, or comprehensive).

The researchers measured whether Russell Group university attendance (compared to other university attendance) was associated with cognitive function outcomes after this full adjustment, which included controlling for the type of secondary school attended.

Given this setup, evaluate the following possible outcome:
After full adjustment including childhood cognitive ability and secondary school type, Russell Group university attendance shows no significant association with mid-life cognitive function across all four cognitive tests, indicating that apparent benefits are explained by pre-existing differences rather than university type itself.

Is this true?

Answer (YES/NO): NO